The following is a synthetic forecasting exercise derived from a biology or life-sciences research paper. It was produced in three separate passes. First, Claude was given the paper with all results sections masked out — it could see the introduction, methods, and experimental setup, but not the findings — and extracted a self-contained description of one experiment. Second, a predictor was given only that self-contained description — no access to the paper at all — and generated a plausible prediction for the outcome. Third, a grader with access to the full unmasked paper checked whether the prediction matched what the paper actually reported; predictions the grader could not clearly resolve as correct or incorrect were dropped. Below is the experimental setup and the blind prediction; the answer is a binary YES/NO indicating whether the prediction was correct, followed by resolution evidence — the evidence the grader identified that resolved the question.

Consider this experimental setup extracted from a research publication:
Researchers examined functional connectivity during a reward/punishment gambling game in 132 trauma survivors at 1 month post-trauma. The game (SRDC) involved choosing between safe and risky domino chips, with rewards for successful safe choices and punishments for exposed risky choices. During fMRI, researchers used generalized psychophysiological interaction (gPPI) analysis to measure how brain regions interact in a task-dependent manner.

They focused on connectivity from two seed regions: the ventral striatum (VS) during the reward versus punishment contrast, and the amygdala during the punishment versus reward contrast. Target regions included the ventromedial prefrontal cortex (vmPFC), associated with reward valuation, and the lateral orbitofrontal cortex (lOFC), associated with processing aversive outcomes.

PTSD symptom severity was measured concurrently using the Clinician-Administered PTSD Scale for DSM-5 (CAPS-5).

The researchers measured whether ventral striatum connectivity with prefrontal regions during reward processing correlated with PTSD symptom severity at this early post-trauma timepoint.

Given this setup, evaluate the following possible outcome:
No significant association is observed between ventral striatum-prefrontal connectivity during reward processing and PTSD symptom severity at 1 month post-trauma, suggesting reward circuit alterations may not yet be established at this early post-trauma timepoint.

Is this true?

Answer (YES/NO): YES